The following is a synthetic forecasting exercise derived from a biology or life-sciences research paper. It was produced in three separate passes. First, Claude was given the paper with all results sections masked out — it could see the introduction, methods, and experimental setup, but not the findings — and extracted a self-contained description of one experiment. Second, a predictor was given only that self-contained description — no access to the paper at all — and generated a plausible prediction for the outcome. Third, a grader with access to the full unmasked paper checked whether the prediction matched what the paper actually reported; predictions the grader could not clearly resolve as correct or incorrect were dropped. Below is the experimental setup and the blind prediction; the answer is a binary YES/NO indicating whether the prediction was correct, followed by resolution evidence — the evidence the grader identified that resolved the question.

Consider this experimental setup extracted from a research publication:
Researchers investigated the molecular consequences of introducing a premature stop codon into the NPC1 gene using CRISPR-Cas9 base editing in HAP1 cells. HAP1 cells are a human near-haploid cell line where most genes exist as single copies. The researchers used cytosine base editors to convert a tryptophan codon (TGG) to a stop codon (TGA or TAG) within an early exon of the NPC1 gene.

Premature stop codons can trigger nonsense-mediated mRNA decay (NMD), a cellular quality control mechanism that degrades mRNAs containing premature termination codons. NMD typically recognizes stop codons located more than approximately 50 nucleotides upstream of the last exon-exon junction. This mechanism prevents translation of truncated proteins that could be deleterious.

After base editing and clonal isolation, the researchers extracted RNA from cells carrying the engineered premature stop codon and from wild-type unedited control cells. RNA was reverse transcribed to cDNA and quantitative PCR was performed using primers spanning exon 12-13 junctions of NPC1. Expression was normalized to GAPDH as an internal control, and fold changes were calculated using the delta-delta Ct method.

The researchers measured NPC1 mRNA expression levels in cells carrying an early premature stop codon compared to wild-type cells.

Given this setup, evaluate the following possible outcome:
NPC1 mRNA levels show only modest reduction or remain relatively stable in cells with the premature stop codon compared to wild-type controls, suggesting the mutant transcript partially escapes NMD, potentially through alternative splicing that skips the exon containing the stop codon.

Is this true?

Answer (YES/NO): NO